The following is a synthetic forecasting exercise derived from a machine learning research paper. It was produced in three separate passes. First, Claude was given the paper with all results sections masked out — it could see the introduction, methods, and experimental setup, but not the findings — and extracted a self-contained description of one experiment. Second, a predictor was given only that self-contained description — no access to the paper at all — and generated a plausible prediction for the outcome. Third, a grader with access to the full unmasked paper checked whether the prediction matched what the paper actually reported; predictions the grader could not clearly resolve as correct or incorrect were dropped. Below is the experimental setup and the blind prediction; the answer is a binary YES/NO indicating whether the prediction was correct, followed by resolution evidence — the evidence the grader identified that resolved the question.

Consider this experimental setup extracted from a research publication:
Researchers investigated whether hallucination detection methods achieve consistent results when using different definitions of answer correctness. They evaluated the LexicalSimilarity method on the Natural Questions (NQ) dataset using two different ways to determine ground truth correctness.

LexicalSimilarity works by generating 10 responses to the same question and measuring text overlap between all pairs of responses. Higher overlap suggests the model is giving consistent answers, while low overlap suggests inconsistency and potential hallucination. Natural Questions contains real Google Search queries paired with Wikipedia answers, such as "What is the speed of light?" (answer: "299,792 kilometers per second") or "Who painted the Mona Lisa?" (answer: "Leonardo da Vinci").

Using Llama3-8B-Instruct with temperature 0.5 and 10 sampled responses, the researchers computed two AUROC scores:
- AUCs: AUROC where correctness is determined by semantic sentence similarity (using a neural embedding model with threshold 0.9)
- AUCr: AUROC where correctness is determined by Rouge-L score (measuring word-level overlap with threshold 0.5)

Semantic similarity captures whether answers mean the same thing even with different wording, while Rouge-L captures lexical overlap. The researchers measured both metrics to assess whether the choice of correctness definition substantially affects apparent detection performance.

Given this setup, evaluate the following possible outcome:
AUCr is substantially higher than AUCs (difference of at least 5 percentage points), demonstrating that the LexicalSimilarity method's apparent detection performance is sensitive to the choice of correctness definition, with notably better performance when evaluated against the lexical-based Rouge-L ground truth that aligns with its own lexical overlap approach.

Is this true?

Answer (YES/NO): NO